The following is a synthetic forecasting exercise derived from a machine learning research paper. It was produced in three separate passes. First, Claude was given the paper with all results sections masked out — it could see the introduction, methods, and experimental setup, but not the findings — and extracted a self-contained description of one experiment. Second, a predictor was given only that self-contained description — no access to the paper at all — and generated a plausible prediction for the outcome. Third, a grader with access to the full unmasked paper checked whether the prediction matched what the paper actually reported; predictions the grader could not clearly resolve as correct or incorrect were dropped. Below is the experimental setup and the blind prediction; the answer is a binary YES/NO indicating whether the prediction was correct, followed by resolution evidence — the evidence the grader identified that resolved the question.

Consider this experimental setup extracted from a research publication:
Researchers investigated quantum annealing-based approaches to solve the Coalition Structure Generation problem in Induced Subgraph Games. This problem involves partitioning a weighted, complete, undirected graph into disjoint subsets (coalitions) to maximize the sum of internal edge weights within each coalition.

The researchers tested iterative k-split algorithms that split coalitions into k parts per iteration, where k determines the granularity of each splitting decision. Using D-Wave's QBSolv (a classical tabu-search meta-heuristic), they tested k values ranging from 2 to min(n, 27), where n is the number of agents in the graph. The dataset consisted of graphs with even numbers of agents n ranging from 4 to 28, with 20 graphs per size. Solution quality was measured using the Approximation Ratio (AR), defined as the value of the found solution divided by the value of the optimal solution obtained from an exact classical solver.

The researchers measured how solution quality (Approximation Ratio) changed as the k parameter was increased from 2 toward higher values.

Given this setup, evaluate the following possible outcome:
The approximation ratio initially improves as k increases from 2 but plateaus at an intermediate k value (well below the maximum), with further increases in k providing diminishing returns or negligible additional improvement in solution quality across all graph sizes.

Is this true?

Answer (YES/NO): NO